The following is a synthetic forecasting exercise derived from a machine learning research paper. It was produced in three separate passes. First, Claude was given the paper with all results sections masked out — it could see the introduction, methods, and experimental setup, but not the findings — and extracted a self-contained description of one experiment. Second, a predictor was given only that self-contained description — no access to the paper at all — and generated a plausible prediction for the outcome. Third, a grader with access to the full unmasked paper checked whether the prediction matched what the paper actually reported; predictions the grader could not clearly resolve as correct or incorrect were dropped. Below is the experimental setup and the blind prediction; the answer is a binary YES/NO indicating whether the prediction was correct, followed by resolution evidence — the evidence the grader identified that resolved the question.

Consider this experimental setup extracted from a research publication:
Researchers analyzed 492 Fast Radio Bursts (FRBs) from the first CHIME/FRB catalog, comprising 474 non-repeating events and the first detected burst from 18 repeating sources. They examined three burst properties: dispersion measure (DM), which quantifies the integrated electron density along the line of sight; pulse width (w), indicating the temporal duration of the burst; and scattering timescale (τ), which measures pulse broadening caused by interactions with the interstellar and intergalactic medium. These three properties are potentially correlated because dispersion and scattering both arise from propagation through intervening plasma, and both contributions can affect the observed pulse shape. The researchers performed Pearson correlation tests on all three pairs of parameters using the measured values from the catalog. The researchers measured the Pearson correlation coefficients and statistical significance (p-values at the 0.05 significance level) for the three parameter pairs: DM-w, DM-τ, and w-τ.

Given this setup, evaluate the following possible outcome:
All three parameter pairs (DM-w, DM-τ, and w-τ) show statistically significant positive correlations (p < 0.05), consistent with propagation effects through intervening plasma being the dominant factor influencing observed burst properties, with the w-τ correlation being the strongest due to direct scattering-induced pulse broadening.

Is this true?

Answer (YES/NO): NO